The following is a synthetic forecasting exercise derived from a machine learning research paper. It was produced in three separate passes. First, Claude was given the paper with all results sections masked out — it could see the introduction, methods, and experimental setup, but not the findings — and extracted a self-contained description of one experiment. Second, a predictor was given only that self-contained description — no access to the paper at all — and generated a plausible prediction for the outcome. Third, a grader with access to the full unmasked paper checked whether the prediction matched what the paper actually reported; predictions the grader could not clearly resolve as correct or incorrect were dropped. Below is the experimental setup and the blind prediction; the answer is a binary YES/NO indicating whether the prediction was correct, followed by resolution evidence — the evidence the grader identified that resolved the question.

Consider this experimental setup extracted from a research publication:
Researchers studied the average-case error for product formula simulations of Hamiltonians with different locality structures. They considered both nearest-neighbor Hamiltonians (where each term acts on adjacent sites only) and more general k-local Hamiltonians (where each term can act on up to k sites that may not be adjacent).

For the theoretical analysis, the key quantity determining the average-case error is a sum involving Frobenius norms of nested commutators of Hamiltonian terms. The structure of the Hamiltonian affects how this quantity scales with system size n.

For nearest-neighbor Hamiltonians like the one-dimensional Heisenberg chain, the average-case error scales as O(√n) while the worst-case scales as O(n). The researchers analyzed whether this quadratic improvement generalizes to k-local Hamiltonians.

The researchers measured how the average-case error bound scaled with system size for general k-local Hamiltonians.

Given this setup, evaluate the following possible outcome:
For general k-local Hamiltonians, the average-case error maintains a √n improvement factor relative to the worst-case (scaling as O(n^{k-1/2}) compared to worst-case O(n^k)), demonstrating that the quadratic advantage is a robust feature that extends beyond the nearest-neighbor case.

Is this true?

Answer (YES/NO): NO